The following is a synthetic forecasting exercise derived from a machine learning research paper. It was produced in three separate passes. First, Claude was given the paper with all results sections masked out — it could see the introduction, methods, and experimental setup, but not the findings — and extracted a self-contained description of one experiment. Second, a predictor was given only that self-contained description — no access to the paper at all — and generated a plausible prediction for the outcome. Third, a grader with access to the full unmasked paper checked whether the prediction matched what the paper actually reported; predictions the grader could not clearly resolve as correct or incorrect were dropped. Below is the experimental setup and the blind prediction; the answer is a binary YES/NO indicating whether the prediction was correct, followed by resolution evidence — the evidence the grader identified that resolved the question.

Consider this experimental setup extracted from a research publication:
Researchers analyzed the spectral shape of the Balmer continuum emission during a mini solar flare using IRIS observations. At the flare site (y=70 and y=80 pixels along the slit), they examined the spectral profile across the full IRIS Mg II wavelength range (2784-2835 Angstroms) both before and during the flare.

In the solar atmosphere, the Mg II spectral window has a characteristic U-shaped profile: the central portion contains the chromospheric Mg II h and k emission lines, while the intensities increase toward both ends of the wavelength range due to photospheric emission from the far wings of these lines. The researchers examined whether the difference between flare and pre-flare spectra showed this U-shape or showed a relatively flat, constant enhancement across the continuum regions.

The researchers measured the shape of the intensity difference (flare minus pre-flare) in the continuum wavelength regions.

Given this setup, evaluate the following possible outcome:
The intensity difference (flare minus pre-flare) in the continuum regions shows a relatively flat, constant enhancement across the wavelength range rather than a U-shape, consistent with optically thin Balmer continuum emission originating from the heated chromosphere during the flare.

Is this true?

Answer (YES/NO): YES